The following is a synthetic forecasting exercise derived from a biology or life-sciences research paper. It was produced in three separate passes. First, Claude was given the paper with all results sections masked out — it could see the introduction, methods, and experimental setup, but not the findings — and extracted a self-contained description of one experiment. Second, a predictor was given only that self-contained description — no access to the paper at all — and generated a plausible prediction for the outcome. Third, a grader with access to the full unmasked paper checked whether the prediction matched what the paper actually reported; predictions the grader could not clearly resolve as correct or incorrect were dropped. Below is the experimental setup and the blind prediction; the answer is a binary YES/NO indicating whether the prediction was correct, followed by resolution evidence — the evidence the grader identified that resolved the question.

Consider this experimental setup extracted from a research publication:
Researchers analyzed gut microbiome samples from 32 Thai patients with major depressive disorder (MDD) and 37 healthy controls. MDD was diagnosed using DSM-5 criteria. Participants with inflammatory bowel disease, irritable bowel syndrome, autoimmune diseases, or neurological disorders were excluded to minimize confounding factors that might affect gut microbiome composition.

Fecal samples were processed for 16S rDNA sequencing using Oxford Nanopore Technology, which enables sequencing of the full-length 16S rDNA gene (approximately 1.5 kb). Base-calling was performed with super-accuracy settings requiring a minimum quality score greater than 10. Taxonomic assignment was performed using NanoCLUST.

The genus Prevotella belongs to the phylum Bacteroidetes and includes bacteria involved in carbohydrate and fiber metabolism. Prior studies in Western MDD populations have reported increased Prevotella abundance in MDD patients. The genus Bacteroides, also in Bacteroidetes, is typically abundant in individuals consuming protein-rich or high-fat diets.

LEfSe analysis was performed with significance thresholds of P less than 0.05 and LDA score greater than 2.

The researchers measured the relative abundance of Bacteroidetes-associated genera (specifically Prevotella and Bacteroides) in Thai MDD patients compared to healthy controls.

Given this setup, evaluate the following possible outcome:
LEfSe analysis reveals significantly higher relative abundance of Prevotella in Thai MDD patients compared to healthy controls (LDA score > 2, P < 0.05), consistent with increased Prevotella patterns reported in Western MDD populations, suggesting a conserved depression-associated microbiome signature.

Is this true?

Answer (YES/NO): NO